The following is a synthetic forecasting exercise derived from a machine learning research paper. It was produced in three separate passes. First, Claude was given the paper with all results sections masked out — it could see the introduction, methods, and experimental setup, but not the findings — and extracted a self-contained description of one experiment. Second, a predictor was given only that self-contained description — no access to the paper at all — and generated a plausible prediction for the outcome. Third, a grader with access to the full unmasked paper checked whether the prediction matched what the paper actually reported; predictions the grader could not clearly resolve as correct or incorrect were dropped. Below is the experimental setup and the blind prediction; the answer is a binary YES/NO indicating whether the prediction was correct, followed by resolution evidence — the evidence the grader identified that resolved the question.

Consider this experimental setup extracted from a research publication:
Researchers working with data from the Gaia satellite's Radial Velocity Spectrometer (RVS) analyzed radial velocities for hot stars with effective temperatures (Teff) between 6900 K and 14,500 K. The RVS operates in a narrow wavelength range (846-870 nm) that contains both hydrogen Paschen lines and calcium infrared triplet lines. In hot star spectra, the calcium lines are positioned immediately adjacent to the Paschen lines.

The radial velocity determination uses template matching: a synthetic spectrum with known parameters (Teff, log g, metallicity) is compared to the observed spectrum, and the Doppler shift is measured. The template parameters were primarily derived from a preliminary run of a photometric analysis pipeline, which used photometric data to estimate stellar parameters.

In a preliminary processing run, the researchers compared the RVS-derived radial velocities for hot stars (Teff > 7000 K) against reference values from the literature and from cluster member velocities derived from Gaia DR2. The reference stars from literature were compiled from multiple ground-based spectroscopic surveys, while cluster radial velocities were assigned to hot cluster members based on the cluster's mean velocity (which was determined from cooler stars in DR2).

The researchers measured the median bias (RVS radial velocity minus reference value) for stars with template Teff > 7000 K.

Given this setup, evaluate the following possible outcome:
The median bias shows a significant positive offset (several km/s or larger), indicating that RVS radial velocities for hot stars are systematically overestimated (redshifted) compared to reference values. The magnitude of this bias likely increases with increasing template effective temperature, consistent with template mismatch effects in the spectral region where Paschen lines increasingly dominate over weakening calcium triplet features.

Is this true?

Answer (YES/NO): NO